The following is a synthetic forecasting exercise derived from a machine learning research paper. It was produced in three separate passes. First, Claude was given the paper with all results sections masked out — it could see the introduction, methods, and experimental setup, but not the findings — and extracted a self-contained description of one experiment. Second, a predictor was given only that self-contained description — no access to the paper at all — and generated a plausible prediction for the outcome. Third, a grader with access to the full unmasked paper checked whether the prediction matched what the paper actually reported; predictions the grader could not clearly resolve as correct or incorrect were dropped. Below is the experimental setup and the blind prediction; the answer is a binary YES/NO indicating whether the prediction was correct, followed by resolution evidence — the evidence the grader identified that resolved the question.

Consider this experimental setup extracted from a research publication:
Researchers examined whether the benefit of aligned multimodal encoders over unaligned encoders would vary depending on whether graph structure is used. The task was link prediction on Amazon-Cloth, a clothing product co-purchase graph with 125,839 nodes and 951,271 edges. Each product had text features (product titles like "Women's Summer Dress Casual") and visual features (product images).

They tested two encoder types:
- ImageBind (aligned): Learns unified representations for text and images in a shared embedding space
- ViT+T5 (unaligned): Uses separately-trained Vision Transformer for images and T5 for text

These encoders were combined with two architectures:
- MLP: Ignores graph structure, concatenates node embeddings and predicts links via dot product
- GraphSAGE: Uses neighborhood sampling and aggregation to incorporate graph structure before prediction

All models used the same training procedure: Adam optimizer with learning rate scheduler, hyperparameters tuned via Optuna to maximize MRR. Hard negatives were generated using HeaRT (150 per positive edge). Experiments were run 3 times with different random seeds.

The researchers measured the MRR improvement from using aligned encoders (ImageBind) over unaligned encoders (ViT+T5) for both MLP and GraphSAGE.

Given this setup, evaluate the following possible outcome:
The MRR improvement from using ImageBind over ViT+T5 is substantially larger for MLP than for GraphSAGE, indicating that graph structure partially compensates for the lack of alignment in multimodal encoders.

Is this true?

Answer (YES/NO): YES